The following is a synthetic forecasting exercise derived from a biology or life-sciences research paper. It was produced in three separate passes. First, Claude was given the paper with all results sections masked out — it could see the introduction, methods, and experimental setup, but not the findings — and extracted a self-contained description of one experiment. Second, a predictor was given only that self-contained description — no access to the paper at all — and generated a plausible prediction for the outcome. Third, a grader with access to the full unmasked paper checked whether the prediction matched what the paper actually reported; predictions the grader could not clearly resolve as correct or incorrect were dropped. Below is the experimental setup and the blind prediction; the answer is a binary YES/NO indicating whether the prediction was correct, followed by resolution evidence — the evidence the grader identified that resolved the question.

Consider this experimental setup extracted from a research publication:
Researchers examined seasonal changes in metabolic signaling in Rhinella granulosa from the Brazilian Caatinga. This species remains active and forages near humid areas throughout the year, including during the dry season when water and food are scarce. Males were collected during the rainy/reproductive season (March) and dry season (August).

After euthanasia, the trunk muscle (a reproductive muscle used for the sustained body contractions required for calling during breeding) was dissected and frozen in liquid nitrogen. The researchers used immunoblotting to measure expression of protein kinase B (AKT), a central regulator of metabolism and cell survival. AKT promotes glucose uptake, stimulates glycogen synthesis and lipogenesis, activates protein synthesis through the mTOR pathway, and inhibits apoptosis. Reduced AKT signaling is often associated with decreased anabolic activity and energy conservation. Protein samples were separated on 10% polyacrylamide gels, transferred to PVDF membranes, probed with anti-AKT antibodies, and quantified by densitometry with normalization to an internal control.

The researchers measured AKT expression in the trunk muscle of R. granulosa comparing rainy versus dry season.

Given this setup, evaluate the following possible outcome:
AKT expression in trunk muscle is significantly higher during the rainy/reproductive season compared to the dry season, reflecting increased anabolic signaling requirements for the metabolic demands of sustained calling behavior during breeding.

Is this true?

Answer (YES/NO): NO